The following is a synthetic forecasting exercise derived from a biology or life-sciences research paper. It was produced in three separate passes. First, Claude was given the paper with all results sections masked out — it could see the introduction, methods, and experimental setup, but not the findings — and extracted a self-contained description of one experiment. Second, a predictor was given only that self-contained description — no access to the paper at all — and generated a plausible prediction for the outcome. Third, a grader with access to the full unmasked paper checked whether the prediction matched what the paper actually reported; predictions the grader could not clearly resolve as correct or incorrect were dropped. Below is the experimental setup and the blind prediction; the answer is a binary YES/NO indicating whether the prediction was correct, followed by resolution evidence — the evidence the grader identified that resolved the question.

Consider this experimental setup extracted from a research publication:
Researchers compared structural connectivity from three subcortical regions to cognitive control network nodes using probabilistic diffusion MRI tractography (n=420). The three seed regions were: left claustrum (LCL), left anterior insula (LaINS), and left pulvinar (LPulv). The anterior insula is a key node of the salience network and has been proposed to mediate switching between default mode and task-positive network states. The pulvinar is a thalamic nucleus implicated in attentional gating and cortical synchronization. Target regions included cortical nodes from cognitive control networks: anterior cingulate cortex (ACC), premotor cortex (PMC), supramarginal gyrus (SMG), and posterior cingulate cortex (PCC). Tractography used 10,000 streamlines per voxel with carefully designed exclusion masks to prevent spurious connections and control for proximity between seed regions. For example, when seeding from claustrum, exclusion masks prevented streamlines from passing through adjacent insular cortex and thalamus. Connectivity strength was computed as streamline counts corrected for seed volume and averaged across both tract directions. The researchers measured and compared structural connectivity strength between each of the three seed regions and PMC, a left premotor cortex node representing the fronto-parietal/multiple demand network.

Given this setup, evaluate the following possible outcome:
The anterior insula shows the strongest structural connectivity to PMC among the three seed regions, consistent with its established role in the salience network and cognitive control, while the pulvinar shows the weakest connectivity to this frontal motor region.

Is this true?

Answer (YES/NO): NO